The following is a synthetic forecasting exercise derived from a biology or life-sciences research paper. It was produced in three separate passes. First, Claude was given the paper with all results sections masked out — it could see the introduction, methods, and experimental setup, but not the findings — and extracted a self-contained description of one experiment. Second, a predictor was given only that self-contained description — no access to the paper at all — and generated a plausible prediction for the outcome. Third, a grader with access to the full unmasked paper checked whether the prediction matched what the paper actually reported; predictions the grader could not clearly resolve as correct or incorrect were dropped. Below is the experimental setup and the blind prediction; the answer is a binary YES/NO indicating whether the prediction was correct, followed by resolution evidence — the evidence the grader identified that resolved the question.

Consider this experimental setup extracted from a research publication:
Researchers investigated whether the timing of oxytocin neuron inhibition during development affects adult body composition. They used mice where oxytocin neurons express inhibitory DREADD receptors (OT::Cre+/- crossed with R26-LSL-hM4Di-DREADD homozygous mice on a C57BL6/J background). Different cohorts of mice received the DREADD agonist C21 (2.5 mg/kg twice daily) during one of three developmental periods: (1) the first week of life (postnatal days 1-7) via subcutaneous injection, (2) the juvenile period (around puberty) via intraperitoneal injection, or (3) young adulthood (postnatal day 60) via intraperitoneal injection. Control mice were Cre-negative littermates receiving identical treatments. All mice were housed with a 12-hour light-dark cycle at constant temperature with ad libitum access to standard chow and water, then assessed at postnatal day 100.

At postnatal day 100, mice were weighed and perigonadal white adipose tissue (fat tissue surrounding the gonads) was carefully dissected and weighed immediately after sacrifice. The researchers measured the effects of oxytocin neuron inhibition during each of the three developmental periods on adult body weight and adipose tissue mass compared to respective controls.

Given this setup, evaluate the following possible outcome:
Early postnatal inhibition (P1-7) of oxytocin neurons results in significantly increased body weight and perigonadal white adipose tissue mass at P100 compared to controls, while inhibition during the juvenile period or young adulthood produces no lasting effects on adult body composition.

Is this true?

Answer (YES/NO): NO